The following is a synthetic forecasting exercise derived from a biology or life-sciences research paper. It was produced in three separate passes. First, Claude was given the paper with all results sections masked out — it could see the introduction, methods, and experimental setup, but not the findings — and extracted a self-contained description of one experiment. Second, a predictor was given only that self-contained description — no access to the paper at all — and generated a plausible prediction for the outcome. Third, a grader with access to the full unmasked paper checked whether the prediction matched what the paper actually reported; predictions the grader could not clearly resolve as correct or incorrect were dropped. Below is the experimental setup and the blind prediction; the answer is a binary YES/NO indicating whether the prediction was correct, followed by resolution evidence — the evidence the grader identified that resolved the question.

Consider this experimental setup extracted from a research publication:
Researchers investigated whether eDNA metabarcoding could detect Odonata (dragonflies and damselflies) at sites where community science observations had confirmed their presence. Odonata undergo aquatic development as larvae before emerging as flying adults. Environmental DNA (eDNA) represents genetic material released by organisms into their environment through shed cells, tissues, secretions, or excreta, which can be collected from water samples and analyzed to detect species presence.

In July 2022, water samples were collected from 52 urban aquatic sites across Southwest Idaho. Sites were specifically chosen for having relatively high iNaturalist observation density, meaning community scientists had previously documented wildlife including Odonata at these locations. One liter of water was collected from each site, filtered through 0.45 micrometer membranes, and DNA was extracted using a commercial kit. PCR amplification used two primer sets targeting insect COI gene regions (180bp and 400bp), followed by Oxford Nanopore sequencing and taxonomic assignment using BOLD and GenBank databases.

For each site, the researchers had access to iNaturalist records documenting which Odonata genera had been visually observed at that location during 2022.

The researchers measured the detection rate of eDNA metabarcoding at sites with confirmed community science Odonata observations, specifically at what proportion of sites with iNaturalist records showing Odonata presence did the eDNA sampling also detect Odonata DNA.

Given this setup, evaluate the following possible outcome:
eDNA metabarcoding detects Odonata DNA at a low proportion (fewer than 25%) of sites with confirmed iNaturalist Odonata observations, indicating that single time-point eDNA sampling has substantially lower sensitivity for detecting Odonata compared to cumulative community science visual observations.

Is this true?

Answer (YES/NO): NO